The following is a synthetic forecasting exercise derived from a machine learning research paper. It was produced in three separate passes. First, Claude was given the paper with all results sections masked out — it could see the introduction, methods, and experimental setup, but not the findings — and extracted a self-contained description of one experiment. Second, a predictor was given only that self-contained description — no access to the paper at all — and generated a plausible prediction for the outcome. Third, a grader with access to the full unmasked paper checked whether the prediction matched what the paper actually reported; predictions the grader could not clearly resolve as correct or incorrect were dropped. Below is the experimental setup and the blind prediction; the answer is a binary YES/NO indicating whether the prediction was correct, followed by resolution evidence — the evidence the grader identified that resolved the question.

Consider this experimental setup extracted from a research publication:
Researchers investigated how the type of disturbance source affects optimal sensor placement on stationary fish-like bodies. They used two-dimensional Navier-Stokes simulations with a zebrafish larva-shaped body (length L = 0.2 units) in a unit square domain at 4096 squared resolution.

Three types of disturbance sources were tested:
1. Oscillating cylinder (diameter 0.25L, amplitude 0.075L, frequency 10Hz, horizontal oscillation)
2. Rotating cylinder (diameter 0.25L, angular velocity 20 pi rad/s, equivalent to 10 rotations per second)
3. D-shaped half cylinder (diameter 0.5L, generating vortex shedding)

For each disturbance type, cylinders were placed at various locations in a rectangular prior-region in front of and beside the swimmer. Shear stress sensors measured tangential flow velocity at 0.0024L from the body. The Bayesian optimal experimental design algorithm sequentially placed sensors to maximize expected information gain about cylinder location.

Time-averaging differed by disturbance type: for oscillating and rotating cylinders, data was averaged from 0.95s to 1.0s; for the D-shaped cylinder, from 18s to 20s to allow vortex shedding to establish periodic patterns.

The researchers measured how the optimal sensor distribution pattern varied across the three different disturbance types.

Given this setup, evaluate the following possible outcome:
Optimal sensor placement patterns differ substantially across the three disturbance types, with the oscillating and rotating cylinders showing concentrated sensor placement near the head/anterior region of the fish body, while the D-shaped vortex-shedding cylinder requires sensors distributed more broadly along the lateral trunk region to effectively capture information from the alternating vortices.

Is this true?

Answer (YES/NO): NO